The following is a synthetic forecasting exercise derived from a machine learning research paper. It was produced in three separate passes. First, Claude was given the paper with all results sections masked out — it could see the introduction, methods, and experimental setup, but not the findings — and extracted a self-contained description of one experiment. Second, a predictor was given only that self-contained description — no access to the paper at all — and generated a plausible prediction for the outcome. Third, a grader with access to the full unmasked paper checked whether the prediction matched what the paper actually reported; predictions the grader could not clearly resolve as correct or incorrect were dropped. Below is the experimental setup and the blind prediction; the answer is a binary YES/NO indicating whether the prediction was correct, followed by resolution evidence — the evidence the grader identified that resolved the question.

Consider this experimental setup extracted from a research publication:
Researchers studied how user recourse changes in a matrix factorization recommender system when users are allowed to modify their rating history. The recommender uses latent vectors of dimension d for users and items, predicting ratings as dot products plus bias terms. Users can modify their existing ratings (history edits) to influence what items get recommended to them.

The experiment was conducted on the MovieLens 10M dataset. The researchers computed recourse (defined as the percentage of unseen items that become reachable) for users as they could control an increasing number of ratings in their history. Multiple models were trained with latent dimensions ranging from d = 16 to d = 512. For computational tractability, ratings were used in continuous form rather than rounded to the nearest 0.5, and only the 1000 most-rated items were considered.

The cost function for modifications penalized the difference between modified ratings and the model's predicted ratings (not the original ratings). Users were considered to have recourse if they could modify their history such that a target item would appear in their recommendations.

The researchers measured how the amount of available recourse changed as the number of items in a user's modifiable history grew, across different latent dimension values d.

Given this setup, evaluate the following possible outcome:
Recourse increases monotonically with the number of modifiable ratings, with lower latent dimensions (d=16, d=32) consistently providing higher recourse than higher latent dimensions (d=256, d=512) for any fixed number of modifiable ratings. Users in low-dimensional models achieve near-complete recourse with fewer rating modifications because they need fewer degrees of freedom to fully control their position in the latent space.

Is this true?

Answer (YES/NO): NO